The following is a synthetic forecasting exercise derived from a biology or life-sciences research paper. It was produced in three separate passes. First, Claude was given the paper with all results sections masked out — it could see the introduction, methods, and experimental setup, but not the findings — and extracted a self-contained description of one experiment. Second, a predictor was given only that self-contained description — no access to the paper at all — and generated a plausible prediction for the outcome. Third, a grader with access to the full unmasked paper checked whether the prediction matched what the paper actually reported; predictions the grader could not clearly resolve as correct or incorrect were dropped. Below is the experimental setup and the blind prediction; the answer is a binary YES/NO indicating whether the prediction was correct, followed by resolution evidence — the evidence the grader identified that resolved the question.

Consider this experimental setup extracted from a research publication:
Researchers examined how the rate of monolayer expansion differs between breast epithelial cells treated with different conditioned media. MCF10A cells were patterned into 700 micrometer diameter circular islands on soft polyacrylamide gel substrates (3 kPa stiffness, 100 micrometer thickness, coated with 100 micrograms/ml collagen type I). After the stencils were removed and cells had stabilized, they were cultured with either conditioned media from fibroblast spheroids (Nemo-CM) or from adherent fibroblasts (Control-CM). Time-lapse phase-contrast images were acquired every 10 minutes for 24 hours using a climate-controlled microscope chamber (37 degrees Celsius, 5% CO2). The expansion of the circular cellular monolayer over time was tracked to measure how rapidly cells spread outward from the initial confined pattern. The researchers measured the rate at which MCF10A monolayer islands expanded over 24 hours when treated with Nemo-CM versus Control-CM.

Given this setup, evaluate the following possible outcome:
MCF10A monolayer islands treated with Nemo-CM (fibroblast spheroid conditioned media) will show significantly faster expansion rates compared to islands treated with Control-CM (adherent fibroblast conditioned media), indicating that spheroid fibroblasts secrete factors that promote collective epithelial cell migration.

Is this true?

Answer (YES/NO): YES